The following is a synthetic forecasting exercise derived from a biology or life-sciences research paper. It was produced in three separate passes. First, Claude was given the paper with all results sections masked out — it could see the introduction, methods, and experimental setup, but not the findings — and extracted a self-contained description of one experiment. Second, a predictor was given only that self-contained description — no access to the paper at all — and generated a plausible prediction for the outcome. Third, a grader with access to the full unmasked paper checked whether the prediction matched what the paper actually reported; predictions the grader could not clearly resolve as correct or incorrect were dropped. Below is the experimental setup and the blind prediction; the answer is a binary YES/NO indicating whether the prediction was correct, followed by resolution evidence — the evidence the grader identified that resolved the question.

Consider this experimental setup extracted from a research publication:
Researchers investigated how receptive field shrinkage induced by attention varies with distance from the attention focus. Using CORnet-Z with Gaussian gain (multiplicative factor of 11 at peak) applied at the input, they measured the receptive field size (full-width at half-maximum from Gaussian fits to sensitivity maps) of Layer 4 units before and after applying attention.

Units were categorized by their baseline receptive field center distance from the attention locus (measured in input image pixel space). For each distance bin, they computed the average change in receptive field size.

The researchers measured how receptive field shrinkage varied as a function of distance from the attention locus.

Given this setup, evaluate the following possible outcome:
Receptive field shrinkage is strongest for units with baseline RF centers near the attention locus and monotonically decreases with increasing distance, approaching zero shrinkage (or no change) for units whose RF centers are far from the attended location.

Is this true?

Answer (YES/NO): NO